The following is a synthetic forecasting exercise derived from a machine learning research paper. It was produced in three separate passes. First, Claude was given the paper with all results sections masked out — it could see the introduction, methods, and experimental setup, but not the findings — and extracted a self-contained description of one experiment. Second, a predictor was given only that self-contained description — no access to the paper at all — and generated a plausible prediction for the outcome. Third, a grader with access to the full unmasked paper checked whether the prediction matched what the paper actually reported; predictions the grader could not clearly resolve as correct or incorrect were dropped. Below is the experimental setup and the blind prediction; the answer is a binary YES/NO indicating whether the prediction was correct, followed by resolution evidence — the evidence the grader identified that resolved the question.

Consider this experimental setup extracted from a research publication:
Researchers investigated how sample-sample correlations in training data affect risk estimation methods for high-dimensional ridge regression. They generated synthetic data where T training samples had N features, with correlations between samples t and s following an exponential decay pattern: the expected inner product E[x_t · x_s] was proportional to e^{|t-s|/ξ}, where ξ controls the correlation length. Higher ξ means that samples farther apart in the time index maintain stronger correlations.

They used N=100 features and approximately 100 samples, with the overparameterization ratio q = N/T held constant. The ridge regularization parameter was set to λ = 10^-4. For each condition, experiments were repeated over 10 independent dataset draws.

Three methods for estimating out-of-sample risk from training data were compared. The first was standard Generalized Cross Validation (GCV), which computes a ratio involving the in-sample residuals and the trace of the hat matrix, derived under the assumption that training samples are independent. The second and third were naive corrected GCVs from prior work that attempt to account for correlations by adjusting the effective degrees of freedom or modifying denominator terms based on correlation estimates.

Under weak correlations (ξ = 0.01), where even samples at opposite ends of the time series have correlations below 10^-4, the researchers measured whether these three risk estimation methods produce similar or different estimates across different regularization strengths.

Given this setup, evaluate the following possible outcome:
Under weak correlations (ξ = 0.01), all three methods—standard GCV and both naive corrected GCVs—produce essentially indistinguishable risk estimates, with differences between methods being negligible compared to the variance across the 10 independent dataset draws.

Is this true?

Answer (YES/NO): YES